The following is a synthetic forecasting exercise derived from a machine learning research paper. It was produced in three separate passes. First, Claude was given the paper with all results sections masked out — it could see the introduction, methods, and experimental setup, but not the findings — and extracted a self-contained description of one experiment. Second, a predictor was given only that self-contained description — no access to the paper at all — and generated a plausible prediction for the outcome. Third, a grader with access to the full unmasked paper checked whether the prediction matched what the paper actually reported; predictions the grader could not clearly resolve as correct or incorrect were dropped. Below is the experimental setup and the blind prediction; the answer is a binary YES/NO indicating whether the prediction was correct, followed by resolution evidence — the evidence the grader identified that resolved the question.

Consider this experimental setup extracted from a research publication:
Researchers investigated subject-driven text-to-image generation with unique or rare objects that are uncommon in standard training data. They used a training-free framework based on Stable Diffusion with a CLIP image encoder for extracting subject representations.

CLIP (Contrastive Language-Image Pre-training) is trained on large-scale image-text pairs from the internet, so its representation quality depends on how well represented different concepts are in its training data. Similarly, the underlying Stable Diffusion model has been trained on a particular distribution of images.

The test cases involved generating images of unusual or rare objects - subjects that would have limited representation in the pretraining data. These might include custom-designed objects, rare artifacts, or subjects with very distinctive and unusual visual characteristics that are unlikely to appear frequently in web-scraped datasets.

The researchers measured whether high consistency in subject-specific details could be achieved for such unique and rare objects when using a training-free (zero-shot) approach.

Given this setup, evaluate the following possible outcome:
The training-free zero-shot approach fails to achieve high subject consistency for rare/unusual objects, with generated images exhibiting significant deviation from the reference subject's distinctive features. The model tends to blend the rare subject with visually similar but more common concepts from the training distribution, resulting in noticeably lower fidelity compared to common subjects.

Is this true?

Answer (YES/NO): NO